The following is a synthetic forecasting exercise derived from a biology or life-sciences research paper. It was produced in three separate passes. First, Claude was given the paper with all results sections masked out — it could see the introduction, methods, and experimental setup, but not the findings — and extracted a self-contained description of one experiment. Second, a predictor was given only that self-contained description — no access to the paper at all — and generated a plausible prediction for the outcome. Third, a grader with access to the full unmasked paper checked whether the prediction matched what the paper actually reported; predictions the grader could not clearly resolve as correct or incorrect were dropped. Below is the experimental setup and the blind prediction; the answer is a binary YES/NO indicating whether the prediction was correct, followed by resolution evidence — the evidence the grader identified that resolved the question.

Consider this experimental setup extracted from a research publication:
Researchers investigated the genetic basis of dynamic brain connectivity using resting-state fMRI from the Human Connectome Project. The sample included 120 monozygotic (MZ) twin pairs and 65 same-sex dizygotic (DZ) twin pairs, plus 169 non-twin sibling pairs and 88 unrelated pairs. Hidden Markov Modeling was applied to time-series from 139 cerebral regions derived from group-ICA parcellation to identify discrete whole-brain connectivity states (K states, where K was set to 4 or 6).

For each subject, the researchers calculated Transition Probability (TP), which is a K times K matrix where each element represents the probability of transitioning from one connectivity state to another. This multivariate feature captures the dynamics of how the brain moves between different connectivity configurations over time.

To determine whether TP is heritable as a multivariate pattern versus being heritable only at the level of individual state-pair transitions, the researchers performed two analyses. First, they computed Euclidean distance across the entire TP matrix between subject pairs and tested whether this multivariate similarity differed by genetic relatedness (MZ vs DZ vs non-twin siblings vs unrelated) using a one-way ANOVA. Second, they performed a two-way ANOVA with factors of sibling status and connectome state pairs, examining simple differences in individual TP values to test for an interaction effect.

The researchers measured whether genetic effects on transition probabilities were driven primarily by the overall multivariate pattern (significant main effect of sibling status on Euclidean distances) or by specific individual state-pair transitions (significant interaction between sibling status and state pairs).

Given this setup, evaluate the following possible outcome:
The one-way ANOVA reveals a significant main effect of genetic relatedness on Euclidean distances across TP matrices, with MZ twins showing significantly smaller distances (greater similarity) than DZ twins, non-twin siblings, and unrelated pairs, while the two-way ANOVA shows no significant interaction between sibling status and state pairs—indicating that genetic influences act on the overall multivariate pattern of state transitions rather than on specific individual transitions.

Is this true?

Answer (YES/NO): YES